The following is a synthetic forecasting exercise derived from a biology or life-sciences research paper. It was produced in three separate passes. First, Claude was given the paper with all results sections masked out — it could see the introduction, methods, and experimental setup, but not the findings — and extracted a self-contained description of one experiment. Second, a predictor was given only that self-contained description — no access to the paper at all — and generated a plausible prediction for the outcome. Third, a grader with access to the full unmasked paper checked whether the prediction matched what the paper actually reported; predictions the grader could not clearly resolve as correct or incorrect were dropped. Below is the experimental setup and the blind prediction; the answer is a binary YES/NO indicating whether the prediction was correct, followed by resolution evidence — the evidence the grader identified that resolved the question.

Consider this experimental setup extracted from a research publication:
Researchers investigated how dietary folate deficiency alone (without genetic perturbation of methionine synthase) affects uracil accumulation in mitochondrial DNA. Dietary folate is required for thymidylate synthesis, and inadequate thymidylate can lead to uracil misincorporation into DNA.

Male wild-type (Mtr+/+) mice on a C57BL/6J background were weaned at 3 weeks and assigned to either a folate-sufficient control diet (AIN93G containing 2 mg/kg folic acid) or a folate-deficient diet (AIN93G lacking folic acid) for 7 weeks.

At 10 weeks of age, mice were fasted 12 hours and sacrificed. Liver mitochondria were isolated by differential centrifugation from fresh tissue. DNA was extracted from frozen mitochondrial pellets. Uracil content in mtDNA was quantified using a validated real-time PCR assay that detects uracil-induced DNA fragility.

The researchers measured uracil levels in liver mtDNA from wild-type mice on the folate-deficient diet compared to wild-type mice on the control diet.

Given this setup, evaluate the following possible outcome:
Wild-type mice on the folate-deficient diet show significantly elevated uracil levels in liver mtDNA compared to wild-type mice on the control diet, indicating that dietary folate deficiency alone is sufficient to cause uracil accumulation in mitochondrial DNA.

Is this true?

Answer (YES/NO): YES